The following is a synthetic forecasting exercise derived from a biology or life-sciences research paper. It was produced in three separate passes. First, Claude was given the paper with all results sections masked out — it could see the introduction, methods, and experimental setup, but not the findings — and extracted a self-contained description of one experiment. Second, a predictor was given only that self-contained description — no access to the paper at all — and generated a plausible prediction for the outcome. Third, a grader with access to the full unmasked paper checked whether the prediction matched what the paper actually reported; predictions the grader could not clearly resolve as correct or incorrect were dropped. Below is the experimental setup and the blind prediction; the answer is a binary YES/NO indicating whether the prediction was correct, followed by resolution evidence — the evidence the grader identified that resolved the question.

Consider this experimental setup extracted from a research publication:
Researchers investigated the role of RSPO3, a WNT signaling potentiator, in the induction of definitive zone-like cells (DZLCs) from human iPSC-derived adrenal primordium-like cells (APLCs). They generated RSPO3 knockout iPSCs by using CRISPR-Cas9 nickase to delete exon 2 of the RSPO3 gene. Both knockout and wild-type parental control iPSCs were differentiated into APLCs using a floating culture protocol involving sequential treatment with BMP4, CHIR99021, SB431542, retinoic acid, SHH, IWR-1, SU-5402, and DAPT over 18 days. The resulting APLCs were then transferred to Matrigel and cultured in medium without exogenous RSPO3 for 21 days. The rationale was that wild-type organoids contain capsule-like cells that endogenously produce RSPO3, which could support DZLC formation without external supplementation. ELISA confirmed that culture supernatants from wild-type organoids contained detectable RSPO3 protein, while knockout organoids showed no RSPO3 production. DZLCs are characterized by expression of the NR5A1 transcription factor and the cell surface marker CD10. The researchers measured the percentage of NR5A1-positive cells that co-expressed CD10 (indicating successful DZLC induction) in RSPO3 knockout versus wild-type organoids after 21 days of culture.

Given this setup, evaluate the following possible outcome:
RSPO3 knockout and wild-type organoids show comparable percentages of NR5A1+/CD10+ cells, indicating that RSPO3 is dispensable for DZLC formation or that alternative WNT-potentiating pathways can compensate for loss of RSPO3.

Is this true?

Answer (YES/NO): NO